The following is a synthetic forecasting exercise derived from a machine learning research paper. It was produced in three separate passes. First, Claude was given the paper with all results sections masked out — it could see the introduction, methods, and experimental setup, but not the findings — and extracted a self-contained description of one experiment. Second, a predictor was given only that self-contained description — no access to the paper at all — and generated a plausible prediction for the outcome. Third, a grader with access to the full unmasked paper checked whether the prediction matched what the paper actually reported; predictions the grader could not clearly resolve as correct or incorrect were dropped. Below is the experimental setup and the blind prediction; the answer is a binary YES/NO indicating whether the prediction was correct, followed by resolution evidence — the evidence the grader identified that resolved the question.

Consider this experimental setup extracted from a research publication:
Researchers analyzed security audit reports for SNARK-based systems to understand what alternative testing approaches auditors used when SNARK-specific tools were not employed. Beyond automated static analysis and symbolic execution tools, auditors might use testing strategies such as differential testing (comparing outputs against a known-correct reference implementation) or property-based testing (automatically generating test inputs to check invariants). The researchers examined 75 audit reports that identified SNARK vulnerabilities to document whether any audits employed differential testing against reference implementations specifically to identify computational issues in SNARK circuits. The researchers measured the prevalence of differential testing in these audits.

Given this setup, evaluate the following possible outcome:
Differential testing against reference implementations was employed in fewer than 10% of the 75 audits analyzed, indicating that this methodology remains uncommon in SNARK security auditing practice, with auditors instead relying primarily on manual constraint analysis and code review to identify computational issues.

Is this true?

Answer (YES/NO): YES